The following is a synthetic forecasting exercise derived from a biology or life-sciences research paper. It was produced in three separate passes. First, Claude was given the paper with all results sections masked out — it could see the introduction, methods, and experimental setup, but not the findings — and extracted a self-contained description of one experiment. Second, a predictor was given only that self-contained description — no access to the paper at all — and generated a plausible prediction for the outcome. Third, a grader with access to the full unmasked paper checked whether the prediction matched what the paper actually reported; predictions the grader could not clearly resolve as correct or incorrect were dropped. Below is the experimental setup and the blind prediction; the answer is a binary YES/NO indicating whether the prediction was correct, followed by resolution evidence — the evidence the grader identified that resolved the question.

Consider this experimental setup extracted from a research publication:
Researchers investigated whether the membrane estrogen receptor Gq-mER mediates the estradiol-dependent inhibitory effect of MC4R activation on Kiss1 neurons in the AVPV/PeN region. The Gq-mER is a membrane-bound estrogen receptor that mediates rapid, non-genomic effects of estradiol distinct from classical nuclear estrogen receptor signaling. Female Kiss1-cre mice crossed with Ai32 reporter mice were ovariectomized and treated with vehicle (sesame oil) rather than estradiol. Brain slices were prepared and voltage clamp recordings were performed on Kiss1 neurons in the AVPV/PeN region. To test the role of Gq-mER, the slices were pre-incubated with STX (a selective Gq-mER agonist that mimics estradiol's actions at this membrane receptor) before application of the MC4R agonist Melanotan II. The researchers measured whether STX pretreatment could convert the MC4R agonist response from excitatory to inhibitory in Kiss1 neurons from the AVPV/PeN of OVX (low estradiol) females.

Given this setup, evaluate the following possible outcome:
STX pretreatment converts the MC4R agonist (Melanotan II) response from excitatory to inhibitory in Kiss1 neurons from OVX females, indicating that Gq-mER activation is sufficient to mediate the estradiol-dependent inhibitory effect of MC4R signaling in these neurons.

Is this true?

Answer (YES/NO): NO